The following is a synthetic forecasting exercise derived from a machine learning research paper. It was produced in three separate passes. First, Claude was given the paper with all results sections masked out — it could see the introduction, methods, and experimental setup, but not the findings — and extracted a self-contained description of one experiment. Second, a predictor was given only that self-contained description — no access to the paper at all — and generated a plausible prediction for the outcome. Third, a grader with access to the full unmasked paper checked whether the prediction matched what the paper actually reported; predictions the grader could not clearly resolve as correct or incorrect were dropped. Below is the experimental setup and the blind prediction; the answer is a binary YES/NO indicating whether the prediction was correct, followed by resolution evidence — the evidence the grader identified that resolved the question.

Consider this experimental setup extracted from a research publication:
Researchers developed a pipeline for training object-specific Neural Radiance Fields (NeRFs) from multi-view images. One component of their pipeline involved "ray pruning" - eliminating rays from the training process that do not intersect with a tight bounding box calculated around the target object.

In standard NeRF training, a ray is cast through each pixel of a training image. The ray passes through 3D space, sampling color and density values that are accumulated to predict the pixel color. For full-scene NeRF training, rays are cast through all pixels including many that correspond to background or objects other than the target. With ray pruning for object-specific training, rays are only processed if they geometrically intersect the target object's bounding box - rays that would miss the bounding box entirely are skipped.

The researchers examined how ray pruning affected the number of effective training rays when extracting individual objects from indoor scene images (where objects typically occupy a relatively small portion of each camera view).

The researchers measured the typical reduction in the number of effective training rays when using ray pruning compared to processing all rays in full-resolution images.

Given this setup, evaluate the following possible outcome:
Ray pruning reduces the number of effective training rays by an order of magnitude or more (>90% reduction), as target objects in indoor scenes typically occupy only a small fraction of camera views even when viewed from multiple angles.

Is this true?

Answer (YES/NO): YES